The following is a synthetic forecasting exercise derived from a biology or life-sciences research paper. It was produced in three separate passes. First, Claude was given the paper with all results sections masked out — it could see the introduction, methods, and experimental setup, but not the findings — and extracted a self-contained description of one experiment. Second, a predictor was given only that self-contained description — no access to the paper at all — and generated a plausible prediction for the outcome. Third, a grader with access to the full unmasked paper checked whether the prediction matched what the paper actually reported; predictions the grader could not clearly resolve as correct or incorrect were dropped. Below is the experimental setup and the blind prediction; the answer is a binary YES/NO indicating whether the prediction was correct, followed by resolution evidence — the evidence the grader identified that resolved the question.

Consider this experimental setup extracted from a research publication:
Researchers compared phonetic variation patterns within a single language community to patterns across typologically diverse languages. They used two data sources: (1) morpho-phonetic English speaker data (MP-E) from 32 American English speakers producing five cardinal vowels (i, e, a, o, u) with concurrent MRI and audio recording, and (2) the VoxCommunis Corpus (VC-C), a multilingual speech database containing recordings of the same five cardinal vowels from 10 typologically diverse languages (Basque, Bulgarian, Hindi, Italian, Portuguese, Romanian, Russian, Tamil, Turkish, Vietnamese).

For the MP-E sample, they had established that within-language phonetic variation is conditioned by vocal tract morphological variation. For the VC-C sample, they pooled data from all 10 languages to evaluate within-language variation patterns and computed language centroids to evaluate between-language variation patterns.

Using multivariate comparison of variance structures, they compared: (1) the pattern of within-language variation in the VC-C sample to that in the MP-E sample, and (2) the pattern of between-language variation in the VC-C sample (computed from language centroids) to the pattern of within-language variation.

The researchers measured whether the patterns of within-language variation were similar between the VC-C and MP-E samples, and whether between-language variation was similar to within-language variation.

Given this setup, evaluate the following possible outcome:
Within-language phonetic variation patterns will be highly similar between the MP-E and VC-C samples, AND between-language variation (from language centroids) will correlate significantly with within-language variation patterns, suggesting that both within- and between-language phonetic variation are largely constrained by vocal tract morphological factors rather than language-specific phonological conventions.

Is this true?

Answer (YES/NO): YES